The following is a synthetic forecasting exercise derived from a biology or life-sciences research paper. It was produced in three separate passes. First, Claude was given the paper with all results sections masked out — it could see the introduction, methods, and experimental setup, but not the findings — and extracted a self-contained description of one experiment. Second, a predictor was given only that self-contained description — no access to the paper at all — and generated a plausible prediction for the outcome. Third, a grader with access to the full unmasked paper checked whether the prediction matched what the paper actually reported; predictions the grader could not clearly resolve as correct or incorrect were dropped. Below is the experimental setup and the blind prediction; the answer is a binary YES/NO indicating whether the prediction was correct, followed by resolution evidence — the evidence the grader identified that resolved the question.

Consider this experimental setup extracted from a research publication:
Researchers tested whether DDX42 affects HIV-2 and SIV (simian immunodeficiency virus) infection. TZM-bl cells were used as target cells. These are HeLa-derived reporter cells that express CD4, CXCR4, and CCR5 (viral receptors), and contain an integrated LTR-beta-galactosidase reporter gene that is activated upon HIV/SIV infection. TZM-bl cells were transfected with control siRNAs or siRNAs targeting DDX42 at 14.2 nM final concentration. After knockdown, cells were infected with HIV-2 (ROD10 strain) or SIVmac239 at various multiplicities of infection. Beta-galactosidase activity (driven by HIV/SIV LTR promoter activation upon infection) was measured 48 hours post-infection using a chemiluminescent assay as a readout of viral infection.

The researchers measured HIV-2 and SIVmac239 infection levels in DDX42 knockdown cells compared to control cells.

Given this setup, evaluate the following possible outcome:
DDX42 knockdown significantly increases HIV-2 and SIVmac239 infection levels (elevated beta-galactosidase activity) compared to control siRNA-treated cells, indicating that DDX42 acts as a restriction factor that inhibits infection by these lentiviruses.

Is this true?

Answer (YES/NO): NO